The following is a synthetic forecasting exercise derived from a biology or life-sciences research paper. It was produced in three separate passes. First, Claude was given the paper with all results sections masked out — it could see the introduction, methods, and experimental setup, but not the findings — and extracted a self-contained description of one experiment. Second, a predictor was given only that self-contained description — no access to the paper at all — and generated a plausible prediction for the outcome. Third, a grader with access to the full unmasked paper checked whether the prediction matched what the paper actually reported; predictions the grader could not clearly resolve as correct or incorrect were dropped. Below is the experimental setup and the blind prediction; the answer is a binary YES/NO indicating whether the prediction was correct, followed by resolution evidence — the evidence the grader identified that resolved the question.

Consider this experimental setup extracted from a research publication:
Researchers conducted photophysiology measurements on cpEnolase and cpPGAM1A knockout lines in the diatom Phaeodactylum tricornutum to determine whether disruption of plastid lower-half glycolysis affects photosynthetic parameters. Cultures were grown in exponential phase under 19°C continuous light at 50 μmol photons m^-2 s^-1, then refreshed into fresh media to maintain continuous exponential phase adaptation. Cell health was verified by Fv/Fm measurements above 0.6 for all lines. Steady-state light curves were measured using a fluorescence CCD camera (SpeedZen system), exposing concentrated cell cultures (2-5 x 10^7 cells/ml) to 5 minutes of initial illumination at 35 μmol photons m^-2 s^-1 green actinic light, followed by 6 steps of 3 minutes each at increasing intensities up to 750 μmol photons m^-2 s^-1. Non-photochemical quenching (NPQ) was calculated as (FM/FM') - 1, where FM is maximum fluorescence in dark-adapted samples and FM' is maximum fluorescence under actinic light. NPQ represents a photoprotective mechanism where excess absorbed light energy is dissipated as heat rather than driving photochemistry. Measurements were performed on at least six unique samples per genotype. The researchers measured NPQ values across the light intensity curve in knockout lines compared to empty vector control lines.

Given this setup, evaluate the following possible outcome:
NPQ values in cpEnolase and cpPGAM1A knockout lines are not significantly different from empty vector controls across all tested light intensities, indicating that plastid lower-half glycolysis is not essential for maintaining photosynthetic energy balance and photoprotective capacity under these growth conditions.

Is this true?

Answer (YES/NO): YES